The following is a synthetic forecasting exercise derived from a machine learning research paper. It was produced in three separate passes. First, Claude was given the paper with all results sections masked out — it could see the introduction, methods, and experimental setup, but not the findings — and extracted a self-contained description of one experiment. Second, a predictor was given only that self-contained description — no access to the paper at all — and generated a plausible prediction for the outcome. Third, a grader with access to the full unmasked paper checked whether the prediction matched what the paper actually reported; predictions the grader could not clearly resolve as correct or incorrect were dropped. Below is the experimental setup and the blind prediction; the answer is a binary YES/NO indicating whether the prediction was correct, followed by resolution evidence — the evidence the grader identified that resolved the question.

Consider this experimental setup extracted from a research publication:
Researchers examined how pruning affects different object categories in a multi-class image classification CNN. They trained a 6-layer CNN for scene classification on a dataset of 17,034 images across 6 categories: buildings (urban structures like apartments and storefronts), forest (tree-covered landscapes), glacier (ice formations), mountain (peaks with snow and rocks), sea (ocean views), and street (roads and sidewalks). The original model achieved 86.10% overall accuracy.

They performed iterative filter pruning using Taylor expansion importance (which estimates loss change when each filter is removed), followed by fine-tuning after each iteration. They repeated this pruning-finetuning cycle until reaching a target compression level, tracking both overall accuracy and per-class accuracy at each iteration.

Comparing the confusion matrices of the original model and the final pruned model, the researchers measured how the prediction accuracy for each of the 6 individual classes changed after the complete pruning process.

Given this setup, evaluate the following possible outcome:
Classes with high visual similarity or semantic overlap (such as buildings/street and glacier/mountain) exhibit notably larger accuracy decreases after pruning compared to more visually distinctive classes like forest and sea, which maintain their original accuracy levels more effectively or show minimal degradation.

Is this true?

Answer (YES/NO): NO